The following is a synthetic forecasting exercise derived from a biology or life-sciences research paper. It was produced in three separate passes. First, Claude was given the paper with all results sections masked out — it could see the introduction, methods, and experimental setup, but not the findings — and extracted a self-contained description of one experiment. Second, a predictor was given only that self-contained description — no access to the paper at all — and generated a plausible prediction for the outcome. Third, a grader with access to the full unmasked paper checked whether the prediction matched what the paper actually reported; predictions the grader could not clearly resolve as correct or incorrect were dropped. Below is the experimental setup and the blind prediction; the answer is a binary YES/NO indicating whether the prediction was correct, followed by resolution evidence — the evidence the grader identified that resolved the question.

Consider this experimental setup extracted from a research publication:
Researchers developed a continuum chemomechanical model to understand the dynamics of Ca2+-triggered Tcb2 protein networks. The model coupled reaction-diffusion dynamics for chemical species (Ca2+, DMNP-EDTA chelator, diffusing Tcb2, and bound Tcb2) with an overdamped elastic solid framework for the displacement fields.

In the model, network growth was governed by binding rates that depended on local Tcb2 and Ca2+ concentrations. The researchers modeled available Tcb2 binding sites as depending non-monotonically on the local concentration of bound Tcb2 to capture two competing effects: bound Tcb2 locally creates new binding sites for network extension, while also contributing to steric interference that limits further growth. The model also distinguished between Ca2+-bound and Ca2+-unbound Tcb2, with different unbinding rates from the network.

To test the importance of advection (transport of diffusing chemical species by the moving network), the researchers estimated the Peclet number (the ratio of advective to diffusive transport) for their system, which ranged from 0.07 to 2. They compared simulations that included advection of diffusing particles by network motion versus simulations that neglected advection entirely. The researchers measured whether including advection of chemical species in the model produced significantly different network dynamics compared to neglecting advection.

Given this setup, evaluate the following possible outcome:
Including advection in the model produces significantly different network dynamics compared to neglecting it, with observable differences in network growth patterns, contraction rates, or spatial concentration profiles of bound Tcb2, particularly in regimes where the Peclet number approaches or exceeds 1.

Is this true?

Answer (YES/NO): NO